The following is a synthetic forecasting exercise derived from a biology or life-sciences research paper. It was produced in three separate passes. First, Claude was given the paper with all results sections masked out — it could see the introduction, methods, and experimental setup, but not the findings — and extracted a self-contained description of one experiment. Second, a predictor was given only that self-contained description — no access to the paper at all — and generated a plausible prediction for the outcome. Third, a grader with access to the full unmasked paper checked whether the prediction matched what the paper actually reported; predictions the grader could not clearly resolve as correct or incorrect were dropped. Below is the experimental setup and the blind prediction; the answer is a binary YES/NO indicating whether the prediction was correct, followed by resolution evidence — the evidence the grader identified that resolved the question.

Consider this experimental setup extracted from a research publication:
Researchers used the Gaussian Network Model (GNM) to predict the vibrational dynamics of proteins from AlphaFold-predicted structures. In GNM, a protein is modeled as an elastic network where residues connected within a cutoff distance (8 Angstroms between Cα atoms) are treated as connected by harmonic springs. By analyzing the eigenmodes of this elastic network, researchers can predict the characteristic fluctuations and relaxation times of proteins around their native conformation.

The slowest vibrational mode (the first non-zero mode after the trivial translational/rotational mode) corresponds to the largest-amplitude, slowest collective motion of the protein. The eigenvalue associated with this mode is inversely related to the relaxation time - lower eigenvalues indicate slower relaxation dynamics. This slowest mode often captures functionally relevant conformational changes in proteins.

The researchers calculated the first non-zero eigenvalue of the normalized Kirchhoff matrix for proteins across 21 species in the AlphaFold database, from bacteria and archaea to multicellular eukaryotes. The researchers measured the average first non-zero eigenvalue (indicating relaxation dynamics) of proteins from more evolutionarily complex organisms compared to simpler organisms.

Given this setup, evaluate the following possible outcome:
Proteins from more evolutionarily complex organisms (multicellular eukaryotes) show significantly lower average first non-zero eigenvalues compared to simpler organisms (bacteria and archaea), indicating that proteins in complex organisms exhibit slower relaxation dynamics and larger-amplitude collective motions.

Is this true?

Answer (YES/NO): YES